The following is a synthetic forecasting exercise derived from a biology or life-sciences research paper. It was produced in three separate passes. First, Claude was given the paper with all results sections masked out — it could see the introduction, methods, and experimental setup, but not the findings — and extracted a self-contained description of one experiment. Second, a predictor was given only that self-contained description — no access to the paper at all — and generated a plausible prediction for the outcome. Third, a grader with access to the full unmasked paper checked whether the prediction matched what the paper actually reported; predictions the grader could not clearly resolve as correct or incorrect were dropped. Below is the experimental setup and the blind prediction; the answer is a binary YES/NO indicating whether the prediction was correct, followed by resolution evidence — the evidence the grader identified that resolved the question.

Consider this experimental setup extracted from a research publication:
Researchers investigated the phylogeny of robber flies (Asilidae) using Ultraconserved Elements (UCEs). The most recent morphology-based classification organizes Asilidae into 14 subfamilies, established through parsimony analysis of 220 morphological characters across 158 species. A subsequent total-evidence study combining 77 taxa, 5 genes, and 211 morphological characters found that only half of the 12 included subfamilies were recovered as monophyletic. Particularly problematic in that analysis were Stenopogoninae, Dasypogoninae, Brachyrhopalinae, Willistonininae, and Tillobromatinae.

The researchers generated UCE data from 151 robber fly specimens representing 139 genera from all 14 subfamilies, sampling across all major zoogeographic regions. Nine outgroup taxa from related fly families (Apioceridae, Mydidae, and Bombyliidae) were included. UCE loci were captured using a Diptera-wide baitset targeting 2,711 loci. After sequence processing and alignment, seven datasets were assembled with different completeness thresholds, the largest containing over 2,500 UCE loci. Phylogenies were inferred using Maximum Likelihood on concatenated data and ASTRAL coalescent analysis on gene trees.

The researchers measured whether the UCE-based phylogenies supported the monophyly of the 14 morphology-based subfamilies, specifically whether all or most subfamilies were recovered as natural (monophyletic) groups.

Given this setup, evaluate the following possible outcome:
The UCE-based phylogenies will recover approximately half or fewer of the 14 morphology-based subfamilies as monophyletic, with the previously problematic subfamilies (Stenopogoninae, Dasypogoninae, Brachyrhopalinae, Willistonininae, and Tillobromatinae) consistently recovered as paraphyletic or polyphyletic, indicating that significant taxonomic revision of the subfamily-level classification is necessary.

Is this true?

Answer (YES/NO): YES